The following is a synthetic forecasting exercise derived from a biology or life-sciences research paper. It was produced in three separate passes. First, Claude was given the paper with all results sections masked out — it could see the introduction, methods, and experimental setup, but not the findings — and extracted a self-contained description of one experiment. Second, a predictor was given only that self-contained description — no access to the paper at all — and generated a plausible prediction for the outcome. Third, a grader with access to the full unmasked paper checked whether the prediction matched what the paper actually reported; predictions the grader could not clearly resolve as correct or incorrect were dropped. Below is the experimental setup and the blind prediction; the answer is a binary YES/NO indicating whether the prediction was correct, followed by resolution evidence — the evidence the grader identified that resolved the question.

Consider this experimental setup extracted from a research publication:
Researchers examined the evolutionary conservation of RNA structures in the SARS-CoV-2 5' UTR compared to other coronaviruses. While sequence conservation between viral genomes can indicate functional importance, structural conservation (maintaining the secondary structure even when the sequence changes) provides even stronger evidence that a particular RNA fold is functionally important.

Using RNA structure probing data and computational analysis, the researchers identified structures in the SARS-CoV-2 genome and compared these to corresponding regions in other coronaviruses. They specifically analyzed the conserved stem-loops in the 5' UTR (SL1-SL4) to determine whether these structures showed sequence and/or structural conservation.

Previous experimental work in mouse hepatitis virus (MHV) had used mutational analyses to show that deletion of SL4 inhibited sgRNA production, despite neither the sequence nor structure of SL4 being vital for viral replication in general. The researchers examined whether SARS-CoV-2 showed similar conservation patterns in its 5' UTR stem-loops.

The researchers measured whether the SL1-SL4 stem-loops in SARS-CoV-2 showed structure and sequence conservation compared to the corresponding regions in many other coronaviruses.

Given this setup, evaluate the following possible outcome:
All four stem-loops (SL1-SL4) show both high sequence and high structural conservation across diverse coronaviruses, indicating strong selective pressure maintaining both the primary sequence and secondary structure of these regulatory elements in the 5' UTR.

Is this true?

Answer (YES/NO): YES